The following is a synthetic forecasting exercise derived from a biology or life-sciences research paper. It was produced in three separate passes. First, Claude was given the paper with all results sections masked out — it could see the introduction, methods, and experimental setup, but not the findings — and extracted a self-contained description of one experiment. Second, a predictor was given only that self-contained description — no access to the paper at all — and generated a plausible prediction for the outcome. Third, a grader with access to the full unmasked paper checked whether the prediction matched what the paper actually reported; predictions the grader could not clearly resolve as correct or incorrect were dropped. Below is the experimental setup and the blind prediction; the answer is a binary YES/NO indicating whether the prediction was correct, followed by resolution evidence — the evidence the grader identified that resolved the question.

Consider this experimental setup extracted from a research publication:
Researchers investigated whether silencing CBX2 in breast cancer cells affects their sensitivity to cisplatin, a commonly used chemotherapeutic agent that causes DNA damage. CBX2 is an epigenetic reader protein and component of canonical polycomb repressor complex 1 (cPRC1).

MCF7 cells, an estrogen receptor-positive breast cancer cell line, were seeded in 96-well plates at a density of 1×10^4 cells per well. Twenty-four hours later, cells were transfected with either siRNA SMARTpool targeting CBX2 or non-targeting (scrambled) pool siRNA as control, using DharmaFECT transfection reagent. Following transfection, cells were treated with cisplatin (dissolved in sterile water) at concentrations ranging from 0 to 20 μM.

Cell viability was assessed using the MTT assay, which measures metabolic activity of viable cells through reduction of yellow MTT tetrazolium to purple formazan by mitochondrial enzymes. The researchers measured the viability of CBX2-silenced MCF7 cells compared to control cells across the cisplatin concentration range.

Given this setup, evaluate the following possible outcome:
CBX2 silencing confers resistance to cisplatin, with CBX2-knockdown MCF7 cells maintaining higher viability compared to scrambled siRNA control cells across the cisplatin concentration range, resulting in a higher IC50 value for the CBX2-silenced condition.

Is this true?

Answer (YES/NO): YES